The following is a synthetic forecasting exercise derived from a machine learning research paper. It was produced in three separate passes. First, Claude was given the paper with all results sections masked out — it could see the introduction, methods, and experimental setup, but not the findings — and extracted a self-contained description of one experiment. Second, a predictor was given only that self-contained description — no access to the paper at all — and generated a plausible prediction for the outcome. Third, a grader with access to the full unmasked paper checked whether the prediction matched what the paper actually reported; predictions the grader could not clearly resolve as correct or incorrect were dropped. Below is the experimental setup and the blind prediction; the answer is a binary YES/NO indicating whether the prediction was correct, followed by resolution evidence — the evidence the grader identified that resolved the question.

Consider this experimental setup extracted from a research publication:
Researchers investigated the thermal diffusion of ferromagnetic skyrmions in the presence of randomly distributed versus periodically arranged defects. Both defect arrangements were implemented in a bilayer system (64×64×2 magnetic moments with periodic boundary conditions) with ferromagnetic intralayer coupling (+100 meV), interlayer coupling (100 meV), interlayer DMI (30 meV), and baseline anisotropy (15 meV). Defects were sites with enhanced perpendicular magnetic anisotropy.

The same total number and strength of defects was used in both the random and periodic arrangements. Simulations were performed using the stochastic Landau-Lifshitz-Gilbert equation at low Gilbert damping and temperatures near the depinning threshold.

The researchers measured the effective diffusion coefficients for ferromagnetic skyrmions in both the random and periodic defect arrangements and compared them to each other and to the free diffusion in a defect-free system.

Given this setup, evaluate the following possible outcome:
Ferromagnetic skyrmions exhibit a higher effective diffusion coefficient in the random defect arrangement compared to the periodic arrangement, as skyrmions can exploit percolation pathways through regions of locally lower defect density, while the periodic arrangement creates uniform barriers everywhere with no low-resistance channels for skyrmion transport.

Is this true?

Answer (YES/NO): NO